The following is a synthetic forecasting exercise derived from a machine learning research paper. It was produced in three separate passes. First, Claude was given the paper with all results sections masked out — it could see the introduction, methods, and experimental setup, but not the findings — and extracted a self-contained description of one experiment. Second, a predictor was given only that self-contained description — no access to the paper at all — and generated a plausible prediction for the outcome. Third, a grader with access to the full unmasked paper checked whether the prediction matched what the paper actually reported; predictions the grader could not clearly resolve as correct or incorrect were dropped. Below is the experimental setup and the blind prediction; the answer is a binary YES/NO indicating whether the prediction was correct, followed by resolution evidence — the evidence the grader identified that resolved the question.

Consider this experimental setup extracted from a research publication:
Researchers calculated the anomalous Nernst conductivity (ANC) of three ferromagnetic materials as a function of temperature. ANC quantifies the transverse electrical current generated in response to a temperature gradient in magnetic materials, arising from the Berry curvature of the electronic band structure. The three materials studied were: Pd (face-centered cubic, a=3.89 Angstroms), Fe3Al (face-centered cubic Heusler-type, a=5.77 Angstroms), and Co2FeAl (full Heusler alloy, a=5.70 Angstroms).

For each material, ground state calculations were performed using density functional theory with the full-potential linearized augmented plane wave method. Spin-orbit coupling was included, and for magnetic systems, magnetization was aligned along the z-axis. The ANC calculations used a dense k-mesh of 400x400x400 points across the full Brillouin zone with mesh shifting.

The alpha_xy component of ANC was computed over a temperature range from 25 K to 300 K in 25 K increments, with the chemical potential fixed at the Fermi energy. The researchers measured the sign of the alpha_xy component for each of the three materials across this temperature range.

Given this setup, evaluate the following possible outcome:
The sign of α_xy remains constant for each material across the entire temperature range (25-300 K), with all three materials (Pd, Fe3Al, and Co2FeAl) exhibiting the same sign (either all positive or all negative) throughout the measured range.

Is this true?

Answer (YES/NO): NO